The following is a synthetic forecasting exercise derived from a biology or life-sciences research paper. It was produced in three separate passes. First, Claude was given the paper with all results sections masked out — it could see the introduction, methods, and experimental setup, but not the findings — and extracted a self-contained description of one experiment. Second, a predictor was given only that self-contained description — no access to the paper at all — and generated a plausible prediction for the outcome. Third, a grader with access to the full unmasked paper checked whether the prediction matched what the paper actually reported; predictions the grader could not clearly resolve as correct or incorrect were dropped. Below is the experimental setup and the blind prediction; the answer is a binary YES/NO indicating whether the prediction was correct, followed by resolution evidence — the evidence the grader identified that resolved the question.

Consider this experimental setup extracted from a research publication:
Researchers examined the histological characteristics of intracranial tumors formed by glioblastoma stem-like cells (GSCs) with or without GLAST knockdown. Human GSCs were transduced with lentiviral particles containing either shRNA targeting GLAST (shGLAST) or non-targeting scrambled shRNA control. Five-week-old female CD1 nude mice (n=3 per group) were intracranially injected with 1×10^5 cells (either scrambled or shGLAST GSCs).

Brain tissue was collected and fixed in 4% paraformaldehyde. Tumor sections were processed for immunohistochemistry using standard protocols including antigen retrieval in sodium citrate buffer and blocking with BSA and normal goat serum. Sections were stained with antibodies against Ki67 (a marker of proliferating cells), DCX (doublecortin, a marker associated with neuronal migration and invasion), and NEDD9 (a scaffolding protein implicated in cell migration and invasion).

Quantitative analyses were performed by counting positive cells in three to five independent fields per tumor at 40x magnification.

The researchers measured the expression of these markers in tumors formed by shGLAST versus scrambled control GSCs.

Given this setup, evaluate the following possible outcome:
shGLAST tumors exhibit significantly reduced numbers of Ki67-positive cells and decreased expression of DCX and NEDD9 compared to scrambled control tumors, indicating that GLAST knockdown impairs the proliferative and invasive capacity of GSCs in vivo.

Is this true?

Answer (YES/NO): YES